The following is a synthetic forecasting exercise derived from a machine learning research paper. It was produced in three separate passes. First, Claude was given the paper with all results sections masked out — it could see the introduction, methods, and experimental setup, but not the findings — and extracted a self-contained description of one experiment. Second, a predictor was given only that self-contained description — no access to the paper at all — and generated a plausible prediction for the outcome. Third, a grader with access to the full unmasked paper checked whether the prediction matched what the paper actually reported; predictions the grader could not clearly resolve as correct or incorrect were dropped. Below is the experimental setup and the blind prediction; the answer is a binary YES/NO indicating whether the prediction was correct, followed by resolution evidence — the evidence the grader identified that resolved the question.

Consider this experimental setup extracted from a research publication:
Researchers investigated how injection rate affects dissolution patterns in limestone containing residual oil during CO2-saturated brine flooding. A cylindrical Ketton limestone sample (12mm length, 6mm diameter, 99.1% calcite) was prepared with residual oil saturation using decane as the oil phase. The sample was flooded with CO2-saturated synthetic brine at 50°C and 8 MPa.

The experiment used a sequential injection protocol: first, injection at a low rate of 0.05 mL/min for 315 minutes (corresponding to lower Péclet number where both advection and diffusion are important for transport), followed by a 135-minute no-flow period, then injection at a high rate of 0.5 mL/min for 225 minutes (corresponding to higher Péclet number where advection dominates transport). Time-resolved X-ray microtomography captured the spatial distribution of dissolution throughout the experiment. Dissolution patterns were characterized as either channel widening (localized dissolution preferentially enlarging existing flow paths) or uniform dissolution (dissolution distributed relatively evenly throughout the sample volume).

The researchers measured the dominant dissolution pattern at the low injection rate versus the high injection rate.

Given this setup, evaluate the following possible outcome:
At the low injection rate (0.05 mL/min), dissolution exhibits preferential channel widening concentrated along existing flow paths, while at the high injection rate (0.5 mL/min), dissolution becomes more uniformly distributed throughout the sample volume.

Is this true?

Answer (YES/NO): YES